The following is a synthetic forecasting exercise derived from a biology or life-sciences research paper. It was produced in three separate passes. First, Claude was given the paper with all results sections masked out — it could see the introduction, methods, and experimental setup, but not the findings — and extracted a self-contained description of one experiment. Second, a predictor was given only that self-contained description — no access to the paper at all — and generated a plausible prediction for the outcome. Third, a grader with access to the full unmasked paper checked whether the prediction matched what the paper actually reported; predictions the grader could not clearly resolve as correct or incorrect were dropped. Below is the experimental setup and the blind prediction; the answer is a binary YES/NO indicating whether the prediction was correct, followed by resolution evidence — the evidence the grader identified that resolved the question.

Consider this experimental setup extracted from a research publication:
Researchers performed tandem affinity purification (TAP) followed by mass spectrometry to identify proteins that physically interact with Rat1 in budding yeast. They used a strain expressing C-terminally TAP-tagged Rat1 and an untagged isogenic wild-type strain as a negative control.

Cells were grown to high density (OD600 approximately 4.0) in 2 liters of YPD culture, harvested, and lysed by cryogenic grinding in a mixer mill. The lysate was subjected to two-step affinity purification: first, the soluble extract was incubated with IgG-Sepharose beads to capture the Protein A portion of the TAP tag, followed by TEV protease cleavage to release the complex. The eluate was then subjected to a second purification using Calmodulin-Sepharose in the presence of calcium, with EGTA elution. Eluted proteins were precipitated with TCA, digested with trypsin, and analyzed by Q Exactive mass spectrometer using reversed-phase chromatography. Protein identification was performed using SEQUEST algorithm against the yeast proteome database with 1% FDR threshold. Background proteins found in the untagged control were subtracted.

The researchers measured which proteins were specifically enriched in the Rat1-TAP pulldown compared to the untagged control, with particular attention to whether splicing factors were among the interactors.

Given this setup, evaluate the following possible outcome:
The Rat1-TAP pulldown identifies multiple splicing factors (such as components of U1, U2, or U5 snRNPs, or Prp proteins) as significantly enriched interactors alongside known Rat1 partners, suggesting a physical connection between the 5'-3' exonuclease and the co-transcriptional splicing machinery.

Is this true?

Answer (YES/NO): YES